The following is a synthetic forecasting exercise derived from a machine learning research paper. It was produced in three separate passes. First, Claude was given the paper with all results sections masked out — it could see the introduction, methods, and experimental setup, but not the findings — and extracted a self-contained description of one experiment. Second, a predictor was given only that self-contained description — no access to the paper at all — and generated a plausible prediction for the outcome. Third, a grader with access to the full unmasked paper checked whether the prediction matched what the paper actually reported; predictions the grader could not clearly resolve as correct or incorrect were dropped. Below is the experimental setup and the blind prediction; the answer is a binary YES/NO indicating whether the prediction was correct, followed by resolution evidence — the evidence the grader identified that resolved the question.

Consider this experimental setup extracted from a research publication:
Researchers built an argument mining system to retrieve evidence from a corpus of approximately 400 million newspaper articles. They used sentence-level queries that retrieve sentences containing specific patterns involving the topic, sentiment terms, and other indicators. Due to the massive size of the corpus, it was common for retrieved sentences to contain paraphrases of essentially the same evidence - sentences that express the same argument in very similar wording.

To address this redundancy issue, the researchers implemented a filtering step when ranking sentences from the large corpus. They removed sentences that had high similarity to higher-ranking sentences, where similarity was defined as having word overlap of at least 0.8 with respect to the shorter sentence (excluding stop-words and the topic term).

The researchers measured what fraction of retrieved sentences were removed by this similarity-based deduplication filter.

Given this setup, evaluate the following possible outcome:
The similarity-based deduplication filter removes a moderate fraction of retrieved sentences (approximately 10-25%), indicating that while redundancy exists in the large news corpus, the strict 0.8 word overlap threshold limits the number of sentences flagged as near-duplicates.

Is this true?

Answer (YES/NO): YES